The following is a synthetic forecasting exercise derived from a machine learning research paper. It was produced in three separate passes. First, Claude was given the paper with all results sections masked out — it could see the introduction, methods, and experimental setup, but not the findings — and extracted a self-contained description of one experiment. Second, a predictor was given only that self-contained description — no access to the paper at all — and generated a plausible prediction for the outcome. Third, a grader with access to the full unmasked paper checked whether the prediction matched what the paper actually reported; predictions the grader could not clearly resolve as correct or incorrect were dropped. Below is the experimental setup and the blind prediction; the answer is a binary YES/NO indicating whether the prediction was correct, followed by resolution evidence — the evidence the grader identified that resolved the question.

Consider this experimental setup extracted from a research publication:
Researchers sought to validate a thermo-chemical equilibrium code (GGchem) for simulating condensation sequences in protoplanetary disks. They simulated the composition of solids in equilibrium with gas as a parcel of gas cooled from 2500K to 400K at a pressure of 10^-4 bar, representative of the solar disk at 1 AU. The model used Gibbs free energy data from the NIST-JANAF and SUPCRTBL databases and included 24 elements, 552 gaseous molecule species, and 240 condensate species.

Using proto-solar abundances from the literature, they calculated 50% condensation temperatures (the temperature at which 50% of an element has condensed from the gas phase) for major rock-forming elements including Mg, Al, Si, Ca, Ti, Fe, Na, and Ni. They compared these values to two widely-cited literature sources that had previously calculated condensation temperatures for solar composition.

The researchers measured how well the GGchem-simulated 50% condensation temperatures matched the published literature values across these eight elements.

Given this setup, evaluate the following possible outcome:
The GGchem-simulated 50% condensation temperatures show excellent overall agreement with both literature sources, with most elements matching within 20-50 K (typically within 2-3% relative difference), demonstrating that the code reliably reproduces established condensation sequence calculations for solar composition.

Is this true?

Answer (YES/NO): YES